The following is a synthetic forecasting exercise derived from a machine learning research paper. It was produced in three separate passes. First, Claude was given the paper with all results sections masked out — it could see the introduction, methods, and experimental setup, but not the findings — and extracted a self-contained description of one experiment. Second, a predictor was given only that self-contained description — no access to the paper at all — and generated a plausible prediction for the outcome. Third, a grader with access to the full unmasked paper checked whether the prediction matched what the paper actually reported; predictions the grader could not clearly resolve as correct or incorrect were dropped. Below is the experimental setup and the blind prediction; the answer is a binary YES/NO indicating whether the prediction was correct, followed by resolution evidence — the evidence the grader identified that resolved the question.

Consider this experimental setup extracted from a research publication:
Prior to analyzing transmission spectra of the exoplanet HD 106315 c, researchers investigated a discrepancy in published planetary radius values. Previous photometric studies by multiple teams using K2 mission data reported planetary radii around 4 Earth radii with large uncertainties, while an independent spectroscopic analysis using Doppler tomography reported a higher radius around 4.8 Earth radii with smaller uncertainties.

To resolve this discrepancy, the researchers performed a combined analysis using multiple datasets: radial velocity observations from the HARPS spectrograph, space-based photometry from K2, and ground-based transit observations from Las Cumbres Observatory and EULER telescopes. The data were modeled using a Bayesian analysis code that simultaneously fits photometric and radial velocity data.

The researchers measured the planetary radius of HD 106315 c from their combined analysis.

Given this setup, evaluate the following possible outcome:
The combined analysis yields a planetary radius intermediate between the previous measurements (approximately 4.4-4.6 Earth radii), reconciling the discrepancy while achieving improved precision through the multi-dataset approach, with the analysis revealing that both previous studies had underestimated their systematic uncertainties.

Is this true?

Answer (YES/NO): NO